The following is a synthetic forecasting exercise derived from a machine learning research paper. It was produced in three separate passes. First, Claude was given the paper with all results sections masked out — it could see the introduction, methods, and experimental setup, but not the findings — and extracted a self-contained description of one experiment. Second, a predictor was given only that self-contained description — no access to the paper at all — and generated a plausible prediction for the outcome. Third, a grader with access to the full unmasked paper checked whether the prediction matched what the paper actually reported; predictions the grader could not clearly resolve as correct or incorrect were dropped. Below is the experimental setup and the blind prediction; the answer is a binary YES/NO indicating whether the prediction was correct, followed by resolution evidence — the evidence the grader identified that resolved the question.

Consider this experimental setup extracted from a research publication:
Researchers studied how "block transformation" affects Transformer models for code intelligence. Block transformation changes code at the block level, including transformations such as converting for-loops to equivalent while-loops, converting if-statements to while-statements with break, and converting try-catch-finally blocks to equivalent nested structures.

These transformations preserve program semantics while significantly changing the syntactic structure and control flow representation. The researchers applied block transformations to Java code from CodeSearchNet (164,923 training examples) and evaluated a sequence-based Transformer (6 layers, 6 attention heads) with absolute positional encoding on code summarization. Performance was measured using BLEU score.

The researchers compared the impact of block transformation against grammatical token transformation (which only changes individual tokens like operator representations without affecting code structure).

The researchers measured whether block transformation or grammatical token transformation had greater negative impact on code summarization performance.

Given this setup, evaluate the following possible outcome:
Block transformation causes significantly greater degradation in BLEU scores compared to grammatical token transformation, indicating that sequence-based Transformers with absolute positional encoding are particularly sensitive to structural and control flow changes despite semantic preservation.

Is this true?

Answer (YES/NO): NO